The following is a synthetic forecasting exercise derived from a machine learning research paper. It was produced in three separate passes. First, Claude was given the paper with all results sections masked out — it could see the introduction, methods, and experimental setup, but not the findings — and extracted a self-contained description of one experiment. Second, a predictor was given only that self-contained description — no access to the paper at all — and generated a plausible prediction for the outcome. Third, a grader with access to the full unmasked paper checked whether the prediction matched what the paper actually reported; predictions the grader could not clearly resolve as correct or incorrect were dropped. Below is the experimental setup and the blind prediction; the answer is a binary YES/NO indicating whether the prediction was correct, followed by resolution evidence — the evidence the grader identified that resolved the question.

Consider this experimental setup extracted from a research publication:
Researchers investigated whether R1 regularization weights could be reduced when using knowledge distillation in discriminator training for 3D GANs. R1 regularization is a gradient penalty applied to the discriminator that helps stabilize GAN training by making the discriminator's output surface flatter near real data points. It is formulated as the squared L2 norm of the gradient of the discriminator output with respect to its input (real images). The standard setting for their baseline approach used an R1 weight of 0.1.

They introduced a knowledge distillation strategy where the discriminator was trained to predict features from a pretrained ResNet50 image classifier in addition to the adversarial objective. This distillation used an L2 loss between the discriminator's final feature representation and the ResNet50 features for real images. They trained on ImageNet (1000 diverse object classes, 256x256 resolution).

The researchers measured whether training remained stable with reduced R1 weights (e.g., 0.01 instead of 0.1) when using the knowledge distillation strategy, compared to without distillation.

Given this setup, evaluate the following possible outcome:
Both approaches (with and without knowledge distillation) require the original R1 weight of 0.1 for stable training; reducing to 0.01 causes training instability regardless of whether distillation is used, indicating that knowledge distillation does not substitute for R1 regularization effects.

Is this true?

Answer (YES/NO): NO